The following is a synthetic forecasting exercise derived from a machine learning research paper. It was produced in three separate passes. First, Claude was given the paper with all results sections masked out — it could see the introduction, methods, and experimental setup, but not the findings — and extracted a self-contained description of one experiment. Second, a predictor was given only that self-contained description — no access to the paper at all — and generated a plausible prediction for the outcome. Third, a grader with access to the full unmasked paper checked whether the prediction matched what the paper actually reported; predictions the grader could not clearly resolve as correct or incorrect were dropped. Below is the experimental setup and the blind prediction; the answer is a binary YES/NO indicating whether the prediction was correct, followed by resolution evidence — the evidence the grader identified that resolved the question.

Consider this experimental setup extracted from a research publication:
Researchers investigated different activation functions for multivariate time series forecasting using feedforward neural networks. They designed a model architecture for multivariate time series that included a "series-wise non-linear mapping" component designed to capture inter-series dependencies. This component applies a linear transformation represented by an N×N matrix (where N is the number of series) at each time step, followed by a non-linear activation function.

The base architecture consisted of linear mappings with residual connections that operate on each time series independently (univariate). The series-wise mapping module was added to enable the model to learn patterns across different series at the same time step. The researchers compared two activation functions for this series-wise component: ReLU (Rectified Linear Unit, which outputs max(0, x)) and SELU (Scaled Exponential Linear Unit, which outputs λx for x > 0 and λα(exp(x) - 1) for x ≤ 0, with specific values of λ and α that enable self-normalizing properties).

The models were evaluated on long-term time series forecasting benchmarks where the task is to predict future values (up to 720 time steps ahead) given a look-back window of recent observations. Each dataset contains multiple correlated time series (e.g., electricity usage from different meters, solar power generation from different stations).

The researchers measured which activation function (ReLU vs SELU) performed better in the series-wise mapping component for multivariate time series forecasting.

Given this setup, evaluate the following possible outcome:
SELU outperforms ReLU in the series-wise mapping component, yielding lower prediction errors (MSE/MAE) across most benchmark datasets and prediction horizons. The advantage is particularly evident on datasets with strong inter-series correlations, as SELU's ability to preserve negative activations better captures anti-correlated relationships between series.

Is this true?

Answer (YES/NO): NO